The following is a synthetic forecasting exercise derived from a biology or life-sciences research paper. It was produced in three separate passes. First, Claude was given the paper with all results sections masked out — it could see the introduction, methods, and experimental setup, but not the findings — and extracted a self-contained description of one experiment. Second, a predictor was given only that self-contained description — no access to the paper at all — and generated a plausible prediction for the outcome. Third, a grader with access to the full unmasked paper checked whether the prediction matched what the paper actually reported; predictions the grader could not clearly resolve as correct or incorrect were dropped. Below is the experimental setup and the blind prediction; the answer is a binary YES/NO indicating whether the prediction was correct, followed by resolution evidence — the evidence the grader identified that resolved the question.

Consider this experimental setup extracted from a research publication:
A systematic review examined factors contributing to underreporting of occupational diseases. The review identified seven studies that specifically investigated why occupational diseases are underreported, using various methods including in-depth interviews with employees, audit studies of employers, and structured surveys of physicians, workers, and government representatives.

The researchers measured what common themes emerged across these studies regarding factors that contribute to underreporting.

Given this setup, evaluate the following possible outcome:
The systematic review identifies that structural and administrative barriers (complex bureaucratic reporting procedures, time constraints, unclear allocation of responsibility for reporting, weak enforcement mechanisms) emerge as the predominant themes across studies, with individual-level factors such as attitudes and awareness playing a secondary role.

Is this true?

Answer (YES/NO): NO